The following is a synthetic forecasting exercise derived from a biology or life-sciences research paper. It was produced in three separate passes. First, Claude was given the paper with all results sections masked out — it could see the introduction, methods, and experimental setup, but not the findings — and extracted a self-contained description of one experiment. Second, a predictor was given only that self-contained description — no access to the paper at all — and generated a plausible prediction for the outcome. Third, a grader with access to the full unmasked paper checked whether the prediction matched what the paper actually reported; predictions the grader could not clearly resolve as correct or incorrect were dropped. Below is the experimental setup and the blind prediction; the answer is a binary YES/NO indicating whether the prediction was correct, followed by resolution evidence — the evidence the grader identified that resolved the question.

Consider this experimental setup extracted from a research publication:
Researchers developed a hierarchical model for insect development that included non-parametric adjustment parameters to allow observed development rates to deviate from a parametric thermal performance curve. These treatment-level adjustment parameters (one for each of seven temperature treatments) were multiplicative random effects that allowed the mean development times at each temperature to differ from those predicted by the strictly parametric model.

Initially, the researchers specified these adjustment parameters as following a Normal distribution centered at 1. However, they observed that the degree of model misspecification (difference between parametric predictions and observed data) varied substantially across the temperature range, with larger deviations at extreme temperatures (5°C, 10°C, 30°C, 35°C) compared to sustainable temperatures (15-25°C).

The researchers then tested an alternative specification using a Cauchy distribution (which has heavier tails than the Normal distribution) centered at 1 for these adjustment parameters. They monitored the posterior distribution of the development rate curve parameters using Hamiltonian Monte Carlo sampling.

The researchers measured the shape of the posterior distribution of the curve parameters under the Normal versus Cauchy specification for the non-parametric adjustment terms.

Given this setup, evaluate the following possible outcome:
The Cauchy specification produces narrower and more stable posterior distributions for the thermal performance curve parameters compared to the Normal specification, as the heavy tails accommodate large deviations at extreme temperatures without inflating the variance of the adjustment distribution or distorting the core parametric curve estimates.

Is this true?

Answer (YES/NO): NO